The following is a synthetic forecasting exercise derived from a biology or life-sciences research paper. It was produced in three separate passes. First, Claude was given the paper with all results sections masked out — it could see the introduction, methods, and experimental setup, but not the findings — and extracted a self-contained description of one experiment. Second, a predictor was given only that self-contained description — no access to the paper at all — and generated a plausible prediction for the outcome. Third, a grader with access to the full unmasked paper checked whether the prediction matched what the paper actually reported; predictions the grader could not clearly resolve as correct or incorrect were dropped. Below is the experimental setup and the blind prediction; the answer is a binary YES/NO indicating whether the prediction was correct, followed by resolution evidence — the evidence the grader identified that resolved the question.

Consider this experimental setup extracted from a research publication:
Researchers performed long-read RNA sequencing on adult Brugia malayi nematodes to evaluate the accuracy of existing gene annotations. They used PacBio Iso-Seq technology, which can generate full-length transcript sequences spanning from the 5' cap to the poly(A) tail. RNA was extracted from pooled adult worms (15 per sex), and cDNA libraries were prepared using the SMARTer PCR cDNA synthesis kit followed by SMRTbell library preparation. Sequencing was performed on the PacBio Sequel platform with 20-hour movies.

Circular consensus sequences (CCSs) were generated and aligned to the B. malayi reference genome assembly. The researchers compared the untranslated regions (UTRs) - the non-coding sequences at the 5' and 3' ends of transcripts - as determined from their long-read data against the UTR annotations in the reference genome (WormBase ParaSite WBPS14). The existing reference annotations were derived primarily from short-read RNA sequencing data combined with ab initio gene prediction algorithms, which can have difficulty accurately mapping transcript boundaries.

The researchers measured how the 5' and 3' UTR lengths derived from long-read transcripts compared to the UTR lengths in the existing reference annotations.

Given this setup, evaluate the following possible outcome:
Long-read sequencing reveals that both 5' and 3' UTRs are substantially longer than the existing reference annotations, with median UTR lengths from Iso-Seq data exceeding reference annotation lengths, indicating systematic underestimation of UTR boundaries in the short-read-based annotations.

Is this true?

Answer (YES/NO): YES